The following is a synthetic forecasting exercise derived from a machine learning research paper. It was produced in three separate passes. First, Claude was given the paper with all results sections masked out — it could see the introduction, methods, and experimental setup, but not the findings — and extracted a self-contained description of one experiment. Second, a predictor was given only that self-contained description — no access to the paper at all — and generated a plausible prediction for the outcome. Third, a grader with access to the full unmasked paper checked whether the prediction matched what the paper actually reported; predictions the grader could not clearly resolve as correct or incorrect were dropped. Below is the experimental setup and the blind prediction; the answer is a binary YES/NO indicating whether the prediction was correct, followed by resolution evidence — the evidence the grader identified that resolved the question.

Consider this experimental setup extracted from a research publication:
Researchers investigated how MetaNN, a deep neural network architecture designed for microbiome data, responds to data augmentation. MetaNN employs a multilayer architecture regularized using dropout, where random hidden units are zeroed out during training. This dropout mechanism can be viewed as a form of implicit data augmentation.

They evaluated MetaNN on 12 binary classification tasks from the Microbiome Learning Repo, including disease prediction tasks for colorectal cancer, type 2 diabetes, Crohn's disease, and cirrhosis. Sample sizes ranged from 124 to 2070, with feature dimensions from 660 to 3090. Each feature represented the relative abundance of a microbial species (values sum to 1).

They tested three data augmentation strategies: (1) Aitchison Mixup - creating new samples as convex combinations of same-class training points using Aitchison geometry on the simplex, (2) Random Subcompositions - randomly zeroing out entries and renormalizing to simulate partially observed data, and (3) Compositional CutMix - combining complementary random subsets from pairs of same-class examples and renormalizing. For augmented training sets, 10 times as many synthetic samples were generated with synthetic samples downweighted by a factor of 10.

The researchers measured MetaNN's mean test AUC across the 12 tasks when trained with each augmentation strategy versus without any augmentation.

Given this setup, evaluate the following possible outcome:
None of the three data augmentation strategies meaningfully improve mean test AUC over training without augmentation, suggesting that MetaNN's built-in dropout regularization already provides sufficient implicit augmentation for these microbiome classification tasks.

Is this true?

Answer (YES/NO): NO